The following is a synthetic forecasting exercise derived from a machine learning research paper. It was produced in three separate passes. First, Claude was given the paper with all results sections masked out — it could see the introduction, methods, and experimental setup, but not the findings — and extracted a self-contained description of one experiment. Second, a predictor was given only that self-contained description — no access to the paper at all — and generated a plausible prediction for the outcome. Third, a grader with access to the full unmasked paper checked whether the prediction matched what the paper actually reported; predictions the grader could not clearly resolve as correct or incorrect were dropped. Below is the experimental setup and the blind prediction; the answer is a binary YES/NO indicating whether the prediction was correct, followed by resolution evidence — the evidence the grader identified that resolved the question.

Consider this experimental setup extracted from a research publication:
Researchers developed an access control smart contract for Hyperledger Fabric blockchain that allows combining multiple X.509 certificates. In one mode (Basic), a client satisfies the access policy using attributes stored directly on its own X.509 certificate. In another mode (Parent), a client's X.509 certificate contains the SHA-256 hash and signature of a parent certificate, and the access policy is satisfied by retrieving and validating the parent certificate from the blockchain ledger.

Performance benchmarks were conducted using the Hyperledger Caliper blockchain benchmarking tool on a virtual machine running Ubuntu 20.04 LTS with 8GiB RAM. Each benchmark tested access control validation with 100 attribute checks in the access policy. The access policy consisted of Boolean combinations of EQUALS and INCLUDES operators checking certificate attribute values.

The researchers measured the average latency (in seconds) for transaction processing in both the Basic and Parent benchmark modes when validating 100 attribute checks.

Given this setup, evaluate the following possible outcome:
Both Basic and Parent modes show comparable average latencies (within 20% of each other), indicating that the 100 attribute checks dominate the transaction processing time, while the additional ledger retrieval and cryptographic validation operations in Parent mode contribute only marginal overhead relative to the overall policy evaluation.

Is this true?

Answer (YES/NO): NO